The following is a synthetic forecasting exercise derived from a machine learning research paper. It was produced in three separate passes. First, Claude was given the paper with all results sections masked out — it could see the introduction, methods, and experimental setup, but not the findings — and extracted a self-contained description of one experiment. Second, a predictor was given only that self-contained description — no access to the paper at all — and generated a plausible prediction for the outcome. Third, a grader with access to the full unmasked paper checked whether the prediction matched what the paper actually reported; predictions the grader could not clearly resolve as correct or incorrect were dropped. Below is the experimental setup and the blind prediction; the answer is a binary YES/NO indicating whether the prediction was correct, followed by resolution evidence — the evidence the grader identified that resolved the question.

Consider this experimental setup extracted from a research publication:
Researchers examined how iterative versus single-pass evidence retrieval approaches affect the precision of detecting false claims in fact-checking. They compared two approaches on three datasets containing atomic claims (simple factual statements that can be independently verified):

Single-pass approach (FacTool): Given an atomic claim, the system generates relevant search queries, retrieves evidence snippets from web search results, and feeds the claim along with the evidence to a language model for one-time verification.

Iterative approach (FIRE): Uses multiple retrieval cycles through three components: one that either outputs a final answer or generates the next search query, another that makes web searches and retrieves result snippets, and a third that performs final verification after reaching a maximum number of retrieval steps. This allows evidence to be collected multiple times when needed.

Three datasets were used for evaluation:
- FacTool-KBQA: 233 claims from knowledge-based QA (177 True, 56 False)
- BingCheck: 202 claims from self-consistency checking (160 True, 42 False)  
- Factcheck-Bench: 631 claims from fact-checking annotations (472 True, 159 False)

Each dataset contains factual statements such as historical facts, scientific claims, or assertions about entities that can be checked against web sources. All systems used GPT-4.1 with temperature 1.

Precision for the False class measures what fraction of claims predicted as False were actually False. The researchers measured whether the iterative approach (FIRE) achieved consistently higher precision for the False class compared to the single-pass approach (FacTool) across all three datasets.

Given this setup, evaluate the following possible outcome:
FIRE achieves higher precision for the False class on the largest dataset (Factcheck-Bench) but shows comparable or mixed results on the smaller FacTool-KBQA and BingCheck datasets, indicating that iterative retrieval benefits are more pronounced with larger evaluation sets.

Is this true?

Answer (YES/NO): NO